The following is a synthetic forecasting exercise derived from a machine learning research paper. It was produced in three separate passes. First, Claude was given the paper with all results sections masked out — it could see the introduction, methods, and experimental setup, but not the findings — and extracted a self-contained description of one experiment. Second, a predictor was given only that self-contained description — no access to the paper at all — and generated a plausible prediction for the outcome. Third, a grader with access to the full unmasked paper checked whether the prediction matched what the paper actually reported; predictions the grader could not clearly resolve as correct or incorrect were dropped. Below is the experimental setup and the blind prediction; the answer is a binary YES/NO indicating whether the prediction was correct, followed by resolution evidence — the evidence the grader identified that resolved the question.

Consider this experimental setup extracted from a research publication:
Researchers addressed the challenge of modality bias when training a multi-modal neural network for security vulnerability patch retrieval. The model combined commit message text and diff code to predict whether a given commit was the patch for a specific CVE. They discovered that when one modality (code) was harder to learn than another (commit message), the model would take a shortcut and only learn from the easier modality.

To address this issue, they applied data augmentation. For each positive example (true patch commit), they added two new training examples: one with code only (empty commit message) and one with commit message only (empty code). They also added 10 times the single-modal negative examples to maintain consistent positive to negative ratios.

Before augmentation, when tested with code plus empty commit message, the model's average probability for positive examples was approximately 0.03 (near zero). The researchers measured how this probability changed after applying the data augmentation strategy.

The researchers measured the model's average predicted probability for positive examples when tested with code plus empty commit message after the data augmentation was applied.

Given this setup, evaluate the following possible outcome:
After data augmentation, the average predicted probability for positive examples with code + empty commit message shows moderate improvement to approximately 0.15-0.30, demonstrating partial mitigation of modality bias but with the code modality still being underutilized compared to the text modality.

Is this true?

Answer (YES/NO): NO